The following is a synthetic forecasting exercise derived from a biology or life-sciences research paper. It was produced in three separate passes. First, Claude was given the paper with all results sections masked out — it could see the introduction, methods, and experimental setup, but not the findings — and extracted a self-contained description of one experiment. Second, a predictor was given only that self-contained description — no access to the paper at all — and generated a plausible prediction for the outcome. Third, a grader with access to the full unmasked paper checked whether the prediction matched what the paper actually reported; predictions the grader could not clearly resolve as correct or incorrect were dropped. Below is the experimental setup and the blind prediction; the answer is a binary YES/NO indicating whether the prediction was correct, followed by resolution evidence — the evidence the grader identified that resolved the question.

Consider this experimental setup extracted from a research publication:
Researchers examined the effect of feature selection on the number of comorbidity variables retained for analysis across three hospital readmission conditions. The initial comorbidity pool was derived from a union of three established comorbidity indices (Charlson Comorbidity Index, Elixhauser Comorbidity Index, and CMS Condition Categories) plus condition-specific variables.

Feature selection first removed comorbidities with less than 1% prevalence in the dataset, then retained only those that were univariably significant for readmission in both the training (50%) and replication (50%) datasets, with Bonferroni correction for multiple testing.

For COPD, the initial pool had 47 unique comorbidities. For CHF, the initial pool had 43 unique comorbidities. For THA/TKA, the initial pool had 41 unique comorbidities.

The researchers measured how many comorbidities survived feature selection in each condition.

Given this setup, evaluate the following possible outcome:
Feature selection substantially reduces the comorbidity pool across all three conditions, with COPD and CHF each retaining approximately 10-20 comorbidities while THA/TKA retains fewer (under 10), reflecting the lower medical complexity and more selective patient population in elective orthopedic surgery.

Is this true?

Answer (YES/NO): NO